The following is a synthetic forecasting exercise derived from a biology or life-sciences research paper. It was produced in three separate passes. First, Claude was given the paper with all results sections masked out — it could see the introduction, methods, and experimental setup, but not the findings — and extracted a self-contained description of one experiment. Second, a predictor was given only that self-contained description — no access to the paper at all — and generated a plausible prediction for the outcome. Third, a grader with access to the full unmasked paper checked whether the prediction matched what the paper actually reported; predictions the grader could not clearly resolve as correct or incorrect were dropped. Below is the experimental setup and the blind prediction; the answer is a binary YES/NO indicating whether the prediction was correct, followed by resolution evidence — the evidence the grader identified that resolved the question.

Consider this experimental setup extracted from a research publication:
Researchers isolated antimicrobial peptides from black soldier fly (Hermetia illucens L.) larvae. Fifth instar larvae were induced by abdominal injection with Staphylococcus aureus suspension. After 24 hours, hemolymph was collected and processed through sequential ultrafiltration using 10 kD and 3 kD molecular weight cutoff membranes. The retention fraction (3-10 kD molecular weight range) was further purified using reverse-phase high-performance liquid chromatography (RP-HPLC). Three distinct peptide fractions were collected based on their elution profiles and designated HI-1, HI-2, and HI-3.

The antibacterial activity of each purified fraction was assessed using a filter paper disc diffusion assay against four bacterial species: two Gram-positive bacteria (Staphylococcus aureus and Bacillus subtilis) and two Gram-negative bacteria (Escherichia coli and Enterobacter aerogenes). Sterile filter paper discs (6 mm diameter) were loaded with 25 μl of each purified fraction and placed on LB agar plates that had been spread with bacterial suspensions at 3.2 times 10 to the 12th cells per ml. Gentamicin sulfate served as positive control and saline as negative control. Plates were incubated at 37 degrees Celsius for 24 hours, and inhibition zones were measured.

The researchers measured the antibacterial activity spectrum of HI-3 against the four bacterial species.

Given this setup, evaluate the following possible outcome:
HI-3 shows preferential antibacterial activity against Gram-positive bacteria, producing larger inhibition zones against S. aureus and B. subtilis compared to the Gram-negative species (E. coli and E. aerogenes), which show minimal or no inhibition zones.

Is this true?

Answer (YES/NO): NO